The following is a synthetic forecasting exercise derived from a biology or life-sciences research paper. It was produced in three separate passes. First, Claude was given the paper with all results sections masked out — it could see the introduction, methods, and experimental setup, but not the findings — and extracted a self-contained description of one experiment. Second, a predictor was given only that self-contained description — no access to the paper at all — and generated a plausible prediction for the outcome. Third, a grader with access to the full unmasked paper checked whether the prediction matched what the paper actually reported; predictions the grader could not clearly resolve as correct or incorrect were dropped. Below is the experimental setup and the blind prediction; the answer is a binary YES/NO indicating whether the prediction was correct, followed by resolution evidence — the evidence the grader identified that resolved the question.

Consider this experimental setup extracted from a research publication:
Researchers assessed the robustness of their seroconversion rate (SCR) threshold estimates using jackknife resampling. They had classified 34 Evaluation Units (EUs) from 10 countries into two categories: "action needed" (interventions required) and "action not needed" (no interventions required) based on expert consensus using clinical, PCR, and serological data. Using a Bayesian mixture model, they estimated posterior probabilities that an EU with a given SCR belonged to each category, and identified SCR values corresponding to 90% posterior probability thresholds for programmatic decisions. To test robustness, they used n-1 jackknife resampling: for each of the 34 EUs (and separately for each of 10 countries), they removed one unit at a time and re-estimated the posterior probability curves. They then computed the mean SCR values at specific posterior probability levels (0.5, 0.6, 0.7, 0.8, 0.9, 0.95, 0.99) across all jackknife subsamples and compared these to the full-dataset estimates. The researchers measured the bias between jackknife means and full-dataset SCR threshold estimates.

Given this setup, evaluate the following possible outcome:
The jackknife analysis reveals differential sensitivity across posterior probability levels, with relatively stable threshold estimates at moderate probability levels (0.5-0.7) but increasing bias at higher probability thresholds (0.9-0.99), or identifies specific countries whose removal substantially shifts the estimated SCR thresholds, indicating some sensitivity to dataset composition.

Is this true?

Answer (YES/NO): NO